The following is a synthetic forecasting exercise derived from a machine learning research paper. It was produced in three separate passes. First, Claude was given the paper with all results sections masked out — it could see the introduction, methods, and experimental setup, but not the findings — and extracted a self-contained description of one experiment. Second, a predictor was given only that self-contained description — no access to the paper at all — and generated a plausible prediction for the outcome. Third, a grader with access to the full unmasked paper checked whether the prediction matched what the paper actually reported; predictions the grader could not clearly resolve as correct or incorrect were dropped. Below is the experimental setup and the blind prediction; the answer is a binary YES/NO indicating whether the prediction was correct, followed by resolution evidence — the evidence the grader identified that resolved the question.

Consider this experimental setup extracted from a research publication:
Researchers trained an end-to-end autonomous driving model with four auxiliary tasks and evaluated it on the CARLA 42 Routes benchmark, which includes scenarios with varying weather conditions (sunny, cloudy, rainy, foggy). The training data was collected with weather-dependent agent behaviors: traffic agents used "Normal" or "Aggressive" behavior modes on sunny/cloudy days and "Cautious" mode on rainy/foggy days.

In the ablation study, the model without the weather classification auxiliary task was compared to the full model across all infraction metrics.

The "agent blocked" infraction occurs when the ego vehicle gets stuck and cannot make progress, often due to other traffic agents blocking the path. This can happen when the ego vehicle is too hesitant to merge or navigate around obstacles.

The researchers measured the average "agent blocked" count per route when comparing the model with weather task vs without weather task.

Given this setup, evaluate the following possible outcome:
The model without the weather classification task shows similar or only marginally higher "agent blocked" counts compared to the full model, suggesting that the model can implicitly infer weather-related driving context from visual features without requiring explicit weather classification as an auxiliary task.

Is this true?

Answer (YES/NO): NO